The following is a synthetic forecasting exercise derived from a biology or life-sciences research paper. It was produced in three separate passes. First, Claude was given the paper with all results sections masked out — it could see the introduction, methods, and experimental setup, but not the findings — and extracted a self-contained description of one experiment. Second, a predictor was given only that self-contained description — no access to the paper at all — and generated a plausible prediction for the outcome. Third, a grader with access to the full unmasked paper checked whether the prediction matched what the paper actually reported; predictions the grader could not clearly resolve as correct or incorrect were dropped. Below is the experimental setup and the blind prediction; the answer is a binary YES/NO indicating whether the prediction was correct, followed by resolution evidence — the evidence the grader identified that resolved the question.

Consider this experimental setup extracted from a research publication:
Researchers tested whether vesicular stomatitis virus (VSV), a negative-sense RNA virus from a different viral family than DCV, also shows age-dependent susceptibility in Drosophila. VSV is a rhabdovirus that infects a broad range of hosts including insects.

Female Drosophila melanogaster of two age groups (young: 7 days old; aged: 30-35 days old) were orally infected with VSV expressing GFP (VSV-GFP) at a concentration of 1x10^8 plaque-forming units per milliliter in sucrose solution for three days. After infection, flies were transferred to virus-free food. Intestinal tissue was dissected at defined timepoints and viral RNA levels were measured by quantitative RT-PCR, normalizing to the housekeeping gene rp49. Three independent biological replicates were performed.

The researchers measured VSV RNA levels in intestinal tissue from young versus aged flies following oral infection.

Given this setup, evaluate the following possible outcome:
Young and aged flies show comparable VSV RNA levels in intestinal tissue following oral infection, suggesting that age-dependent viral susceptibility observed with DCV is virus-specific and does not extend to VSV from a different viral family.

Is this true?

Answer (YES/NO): NO